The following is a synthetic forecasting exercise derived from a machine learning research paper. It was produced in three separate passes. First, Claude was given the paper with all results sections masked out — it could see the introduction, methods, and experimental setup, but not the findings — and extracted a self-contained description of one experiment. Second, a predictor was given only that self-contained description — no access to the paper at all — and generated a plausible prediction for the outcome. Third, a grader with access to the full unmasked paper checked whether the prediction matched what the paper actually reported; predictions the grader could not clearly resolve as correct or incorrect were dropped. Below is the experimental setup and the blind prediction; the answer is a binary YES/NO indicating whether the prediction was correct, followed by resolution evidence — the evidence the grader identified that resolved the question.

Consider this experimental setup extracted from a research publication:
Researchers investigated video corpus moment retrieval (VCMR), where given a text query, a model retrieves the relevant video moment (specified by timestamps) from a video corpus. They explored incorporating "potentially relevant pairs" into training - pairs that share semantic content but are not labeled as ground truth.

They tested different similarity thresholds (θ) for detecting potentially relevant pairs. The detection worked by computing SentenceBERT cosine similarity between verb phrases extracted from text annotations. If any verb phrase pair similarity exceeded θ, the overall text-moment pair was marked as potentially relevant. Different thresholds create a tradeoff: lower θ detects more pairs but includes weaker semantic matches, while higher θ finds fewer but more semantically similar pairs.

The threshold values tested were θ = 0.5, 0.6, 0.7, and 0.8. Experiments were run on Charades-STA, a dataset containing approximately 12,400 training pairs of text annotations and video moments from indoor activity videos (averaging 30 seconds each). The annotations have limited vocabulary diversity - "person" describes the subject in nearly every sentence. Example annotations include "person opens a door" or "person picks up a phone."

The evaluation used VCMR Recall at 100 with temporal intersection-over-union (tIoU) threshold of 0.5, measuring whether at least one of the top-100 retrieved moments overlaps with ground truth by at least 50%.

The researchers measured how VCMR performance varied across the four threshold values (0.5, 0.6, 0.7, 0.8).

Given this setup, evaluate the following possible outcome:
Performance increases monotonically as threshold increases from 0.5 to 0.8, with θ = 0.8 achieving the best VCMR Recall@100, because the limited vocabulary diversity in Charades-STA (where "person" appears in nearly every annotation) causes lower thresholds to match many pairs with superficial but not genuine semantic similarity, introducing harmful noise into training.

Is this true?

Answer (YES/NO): YES